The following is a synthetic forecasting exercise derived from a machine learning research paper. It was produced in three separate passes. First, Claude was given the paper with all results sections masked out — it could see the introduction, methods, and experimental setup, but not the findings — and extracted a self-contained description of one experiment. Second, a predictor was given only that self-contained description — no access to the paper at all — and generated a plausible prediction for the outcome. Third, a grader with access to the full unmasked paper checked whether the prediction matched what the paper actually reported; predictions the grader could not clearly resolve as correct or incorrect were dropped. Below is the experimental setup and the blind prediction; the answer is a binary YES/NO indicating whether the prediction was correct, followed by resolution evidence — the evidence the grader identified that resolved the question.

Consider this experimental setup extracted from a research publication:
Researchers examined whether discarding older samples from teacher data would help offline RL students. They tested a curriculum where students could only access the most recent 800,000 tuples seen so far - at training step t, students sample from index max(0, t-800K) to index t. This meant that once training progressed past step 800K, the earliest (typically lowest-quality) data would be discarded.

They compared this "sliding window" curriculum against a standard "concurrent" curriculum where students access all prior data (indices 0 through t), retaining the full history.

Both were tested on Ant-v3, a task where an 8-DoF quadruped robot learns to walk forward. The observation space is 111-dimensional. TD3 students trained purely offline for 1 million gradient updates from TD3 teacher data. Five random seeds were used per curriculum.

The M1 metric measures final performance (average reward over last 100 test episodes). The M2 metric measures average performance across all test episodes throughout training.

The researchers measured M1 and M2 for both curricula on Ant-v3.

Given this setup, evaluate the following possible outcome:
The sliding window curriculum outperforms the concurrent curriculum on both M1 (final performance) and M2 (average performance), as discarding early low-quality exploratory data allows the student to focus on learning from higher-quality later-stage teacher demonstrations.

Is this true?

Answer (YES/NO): NO